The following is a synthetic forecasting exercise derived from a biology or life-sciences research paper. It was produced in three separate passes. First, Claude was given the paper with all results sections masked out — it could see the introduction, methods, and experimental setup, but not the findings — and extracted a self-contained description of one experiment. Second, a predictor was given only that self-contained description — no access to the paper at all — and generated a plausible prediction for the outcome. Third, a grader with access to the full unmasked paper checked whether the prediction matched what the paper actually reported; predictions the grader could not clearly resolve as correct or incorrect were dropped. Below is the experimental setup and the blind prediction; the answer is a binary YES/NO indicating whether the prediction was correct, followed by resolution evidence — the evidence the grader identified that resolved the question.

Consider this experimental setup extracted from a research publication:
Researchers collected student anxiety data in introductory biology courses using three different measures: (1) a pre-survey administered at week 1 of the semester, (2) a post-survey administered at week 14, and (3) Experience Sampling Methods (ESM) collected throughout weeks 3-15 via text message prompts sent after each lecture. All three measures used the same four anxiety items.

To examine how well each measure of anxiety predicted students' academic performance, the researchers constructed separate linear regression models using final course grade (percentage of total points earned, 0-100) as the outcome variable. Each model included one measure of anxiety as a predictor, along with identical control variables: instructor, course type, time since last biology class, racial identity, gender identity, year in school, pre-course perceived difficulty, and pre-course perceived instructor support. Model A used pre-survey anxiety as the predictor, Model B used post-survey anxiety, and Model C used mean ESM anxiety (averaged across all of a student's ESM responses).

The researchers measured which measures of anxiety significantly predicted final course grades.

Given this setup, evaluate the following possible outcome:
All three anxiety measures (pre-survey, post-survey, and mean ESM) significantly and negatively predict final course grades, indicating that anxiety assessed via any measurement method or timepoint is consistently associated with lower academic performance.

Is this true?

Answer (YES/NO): NO